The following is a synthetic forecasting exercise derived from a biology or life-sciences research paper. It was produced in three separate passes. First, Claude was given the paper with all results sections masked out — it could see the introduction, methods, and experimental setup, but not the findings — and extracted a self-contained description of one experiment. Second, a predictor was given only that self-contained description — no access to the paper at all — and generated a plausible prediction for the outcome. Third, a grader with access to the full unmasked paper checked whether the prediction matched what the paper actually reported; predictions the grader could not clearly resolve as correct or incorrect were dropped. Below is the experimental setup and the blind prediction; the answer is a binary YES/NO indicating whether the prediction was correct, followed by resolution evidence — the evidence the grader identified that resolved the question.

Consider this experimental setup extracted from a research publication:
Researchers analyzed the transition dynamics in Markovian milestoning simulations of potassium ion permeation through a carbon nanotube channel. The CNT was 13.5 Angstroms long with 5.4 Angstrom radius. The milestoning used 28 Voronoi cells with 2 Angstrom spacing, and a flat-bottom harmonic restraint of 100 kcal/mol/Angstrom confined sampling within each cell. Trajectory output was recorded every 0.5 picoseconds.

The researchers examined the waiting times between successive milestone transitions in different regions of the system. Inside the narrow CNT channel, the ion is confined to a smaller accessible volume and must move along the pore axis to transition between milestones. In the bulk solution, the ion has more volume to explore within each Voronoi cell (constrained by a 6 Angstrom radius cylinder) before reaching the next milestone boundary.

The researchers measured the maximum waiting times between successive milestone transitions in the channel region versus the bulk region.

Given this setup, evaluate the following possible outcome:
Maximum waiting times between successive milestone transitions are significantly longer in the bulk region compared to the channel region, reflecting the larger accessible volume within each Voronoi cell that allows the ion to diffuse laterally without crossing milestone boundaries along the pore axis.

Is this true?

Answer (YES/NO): NO